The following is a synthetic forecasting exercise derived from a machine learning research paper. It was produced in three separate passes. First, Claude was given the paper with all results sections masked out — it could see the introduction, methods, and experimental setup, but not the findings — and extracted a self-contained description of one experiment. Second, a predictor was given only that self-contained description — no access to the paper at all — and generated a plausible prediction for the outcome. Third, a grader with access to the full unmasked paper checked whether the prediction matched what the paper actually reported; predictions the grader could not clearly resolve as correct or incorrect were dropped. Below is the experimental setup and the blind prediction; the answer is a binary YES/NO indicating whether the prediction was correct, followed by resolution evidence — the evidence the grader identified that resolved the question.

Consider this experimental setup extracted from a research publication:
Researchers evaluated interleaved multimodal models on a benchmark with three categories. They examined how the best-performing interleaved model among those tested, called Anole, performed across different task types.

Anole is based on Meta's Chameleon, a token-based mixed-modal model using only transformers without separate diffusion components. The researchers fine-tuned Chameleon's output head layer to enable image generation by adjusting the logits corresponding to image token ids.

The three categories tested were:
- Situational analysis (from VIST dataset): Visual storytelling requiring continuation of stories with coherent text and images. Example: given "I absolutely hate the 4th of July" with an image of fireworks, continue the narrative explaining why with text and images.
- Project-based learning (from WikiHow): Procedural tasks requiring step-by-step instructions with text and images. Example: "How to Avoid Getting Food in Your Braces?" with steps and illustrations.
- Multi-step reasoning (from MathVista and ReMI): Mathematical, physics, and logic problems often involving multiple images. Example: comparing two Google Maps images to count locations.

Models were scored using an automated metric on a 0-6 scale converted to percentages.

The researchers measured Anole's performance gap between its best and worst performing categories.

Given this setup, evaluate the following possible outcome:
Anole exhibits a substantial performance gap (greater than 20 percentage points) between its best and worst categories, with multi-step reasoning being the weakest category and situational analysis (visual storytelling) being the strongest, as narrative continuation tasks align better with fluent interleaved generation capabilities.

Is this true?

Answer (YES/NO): NO